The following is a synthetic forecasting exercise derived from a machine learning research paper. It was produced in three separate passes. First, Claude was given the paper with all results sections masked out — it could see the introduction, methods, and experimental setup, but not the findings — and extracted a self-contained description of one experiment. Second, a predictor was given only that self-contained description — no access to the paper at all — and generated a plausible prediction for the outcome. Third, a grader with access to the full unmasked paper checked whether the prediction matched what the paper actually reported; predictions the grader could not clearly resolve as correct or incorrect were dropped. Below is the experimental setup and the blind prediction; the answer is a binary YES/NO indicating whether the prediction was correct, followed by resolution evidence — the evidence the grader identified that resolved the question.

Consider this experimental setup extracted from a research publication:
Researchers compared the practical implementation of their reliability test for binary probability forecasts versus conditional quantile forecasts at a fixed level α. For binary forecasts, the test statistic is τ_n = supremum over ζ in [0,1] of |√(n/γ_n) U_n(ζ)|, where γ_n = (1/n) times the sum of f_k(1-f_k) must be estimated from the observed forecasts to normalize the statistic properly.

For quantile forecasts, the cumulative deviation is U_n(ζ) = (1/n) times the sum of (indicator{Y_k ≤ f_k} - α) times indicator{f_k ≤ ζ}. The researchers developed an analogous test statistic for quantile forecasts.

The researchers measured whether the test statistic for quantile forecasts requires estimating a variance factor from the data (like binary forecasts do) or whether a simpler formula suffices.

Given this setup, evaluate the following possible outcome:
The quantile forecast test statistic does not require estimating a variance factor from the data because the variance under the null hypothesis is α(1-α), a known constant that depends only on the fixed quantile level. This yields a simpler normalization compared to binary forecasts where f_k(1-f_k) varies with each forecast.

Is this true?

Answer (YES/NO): YES